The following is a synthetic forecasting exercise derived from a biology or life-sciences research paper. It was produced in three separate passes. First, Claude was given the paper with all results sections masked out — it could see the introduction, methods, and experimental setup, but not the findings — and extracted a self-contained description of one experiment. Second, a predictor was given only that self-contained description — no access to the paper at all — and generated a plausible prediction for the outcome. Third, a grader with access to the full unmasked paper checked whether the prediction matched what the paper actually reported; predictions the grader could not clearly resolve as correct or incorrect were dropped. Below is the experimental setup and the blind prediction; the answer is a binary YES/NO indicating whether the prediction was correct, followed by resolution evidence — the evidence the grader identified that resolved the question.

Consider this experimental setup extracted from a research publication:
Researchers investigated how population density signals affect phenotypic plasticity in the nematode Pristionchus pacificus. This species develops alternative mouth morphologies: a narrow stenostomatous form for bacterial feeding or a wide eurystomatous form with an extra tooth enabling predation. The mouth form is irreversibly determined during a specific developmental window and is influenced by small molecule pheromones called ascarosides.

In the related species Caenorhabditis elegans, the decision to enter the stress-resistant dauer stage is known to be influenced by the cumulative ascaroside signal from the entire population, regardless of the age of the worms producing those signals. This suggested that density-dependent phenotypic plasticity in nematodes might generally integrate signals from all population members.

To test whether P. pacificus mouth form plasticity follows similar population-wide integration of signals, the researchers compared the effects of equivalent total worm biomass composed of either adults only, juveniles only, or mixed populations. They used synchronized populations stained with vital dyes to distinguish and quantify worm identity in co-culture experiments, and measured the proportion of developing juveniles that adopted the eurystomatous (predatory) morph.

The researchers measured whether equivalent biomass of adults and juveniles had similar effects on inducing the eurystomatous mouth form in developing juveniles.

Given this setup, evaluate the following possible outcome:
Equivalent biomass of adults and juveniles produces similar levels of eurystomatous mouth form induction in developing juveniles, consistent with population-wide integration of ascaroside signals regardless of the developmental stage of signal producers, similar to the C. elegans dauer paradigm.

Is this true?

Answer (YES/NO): NO